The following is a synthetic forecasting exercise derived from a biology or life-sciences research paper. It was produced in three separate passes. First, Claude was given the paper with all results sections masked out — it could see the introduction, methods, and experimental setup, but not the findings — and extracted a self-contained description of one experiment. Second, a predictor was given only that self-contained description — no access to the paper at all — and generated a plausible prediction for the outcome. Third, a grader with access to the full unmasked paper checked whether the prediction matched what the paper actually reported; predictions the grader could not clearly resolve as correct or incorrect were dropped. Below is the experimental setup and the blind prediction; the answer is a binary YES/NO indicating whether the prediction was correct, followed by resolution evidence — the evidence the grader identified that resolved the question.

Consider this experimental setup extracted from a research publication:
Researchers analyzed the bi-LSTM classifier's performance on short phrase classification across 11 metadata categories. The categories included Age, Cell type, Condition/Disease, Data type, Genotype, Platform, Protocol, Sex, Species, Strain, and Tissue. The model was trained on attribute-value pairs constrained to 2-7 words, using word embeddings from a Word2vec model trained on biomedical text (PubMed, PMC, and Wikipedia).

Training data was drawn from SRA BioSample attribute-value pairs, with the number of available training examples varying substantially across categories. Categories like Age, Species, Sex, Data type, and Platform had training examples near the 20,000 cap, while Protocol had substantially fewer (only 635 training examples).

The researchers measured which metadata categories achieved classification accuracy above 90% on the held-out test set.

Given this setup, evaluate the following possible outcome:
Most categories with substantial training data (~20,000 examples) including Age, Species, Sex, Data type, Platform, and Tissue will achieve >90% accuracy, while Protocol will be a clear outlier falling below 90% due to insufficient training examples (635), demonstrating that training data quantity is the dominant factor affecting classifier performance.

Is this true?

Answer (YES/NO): NO